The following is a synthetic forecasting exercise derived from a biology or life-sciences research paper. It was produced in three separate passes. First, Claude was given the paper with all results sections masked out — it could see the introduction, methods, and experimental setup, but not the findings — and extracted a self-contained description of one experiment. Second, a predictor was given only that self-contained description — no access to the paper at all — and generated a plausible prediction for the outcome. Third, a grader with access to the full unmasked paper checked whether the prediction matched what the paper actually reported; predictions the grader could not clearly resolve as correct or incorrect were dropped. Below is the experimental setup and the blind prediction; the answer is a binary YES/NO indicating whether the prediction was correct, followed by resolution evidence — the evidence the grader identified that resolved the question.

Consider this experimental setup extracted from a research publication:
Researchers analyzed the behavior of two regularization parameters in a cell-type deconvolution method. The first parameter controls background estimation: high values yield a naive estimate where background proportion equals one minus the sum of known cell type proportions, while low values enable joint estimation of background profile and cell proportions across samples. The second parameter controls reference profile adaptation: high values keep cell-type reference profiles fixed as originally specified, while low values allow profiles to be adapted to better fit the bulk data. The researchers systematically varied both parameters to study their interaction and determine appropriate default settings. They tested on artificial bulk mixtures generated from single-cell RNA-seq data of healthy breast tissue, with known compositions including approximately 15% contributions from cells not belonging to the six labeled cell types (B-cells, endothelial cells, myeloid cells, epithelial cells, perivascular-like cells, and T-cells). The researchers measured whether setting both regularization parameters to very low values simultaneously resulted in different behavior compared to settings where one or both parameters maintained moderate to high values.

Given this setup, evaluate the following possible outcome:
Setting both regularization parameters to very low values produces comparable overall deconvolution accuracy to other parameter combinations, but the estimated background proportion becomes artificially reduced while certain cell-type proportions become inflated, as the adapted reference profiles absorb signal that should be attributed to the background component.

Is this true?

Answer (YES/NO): NO